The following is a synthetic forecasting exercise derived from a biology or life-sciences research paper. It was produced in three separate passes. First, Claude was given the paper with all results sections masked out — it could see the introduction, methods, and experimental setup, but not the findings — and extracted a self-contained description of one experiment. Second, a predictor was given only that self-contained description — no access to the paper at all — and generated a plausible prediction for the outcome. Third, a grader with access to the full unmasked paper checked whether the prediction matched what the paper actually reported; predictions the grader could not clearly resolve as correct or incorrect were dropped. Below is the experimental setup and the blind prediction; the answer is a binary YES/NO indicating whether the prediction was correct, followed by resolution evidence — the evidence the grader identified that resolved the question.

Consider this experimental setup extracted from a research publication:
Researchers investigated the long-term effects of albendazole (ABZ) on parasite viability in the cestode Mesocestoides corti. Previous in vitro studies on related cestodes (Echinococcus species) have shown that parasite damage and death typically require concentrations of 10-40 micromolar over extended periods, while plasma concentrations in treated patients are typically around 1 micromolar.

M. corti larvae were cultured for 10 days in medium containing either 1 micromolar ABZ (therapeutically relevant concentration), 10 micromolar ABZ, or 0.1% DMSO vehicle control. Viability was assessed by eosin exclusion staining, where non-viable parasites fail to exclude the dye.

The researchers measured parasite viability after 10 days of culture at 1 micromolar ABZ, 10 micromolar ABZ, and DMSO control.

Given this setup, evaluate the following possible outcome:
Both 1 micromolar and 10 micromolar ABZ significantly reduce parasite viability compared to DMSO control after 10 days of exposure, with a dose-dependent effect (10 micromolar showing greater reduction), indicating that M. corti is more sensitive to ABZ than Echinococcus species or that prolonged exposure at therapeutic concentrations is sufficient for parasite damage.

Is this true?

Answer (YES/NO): NO